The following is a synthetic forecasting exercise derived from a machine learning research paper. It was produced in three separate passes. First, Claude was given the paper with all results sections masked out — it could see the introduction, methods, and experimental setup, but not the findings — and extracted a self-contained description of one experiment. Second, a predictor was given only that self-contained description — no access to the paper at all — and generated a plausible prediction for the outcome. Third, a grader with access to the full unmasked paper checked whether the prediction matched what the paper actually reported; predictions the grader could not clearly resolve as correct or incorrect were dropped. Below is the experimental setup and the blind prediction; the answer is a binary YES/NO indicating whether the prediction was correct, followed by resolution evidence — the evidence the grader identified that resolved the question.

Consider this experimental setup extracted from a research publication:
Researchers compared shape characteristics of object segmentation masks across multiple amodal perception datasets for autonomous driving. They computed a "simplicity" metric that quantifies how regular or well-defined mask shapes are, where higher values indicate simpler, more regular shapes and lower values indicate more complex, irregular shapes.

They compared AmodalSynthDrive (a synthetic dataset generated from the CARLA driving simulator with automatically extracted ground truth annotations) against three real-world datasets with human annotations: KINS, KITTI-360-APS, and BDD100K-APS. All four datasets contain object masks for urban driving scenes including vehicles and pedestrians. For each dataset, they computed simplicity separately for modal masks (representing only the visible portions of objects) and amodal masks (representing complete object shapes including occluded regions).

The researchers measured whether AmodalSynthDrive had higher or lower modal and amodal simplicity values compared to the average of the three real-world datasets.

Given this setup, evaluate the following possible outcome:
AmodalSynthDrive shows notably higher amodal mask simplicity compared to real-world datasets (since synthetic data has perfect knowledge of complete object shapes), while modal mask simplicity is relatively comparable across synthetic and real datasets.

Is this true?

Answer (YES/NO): NO